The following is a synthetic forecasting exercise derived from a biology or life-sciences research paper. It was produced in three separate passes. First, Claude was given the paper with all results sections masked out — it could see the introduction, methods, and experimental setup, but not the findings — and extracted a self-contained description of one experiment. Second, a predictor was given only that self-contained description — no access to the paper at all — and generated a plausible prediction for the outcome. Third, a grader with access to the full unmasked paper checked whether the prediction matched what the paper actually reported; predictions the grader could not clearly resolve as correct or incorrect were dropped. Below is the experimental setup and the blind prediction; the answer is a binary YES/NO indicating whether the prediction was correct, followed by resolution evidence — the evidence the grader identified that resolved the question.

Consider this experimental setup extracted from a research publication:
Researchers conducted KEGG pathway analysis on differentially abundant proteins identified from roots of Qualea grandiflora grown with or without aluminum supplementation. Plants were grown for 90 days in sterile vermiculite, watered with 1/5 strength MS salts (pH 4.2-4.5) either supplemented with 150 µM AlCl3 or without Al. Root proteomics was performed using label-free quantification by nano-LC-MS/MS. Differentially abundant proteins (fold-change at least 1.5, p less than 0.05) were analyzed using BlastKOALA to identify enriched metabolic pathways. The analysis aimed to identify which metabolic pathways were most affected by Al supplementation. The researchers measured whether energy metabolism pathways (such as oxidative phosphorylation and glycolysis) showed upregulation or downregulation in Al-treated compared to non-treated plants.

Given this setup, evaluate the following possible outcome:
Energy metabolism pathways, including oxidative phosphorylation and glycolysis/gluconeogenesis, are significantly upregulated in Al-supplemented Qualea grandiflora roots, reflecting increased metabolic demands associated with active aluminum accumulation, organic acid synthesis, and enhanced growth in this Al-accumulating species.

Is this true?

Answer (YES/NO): NO